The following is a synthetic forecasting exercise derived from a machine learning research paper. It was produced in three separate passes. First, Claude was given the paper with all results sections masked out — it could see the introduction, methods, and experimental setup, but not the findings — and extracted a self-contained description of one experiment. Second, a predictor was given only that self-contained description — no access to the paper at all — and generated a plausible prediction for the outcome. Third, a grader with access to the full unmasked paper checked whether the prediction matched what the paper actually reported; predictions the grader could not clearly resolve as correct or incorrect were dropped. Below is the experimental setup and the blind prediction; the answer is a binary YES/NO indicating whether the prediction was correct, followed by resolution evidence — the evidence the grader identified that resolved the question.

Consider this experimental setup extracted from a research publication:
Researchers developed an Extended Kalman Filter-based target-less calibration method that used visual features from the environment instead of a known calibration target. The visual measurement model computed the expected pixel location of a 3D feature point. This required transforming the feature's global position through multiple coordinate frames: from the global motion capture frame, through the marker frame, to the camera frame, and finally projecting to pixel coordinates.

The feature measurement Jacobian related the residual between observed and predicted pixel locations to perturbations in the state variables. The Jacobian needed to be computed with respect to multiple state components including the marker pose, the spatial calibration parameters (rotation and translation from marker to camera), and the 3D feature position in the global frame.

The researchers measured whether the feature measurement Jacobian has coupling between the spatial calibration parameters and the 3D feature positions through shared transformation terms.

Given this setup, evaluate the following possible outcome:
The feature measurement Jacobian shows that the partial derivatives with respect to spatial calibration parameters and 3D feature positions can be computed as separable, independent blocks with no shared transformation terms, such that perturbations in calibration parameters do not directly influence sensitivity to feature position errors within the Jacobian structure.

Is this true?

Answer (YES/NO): NO